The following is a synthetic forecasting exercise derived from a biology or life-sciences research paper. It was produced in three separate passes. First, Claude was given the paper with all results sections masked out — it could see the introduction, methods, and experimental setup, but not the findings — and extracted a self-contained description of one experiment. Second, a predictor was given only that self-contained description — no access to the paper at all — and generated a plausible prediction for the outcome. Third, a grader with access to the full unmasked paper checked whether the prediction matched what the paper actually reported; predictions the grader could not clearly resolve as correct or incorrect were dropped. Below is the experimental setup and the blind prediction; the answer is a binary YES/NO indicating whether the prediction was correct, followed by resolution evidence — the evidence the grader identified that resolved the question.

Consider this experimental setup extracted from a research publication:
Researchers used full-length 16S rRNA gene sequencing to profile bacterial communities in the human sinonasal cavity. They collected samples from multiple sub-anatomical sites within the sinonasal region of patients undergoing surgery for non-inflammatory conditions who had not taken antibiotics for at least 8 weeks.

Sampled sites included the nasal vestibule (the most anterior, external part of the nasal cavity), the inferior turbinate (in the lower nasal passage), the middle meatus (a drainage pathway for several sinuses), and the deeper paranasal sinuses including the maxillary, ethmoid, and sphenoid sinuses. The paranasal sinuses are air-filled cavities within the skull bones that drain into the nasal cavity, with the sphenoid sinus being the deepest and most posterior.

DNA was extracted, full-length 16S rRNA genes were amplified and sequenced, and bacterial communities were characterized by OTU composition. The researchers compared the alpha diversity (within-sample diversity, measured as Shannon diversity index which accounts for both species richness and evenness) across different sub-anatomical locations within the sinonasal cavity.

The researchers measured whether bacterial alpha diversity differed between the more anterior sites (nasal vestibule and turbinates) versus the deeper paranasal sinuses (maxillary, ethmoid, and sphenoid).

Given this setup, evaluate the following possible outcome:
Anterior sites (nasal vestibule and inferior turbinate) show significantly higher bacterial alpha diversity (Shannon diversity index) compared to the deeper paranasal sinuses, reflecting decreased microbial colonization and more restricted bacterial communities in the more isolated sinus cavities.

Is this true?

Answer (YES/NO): NO